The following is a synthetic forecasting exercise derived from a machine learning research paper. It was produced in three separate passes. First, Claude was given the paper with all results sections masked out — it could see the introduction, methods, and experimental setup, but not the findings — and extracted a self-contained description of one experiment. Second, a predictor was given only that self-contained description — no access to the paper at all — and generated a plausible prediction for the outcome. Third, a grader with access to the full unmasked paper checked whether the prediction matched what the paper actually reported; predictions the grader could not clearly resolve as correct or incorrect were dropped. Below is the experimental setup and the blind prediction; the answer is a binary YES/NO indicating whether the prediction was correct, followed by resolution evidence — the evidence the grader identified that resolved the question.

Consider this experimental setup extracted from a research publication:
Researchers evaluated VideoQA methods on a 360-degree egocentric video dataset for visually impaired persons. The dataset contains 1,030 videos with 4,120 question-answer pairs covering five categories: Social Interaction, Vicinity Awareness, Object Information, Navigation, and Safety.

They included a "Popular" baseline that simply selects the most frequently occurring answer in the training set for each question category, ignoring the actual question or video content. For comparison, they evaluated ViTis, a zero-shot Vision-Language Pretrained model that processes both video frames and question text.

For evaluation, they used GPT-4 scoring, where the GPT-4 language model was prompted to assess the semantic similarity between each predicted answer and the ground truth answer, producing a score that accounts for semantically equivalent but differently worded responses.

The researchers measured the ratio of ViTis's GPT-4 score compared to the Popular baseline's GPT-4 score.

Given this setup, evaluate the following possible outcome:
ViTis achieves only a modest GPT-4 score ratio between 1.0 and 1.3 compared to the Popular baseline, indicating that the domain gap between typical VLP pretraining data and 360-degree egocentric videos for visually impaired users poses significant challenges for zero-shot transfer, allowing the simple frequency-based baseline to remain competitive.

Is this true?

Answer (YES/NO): NO